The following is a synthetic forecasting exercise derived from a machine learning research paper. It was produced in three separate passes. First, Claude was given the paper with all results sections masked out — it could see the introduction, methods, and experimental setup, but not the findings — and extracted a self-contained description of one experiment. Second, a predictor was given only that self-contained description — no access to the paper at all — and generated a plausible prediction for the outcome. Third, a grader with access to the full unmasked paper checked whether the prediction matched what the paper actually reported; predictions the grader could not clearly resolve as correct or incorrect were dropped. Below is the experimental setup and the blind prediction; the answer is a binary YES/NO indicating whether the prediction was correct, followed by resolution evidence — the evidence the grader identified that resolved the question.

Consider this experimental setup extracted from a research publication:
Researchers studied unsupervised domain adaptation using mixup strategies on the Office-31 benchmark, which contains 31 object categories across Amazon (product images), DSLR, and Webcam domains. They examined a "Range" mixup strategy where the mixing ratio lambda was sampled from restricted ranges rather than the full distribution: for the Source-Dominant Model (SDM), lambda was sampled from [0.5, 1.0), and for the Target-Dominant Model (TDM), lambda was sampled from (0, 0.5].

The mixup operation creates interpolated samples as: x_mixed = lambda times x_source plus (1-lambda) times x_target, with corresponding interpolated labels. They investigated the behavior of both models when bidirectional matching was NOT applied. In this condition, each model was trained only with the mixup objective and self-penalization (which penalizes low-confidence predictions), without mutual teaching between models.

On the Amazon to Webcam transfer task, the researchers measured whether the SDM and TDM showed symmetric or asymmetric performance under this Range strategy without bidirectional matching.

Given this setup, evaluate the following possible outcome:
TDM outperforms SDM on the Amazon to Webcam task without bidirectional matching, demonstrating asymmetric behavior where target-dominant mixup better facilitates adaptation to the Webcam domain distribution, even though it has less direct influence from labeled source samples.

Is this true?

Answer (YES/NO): NO